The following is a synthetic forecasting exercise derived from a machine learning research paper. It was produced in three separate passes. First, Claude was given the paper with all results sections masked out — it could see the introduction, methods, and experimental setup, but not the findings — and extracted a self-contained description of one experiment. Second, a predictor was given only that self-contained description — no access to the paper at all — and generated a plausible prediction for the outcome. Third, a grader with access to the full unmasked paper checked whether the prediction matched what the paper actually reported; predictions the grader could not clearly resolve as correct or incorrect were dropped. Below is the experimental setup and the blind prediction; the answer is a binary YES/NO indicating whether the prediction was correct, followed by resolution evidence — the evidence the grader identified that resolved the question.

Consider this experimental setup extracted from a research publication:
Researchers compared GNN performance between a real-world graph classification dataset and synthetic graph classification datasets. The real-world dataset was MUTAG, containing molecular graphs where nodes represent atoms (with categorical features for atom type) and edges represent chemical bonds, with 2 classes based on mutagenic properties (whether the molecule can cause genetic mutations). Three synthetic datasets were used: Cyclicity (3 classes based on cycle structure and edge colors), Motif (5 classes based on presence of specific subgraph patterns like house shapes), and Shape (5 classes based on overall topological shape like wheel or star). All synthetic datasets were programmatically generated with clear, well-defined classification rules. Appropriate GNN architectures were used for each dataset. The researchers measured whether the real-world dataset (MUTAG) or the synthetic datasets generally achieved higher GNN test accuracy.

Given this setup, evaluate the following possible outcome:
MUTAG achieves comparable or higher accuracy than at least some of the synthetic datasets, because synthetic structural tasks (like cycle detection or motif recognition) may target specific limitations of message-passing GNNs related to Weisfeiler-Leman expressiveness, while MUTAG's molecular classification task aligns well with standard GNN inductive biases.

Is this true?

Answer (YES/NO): NO